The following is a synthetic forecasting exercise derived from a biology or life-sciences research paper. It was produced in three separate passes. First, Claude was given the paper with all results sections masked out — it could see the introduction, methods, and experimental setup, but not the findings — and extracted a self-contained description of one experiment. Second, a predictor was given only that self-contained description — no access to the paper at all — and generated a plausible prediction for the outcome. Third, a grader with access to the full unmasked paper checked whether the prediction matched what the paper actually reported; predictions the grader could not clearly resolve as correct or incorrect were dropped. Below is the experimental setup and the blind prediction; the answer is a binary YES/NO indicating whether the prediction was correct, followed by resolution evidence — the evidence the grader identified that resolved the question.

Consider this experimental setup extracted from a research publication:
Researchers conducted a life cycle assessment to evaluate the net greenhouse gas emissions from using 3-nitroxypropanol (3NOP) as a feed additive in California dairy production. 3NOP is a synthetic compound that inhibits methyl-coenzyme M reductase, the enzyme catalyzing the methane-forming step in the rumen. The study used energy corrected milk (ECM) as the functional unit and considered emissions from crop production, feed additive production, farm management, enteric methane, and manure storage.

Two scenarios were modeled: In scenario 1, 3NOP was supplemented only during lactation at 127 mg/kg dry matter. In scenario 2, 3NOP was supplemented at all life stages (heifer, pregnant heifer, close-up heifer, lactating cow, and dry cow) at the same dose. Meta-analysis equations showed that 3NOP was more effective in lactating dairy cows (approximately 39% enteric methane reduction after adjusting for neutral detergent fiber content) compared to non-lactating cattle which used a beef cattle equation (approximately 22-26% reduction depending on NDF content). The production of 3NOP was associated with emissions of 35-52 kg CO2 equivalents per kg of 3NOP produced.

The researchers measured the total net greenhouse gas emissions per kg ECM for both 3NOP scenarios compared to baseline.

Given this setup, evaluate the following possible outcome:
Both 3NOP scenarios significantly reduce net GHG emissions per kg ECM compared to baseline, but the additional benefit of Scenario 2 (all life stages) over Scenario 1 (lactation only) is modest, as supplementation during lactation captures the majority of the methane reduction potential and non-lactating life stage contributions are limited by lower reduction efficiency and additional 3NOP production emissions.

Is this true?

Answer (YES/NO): YES